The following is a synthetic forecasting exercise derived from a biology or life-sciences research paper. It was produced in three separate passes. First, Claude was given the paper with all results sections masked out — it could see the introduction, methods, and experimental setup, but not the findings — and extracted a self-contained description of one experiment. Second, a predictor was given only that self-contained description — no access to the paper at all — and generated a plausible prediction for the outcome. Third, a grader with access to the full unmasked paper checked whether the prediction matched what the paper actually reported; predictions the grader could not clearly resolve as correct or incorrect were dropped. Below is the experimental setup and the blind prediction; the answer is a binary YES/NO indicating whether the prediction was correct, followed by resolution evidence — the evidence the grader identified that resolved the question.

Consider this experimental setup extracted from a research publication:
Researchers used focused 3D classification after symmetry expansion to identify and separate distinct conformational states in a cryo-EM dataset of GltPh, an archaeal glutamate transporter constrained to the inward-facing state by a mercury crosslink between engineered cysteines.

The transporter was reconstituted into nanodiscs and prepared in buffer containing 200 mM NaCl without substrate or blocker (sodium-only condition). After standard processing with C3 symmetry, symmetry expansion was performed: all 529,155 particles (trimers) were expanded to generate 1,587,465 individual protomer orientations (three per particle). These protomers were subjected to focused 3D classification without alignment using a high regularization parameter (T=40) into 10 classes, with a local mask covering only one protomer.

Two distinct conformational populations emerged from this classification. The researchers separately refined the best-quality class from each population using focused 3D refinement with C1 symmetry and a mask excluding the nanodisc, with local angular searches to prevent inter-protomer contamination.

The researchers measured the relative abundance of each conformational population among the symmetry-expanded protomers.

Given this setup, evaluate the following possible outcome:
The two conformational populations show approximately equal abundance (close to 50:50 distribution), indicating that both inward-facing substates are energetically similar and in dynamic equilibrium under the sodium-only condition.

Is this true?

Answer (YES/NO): NO